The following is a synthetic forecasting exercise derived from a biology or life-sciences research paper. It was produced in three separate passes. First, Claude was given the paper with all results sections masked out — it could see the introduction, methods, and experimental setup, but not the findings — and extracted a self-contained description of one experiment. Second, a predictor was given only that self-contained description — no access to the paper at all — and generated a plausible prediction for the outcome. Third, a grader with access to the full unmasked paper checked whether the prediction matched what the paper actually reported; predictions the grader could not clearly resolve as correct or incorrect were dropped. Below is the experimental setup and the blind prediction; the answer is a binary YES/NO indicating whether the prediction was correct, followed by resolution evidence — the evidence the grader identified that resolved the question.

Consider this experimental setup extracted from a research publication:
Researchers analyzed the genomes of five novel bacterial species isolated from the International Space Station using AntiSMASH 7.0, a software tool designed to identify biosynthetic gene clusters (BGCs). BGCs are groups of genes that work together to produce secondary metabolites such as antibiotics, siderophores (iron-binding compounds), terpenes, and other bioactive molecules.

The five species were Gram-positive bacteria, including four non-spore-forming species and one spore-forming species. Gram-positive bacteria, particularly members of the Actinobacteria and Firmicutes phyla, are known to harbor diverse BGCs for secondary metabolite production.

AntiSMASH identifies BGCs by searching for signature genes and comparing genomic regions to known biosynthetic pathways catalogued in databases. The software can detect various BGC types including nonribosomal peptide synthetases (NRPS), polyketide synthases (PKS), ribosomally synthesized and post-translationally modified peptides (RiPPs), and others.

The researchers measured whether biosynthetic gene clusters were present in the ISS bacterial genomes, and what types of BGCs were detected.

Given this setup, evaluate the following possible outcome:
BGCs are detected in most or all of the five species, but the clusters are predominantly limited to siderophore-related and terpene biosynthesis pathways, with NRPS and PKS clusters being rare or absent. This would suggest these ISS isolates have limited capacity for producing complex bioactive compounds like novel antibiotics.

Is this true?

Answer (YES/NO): NO